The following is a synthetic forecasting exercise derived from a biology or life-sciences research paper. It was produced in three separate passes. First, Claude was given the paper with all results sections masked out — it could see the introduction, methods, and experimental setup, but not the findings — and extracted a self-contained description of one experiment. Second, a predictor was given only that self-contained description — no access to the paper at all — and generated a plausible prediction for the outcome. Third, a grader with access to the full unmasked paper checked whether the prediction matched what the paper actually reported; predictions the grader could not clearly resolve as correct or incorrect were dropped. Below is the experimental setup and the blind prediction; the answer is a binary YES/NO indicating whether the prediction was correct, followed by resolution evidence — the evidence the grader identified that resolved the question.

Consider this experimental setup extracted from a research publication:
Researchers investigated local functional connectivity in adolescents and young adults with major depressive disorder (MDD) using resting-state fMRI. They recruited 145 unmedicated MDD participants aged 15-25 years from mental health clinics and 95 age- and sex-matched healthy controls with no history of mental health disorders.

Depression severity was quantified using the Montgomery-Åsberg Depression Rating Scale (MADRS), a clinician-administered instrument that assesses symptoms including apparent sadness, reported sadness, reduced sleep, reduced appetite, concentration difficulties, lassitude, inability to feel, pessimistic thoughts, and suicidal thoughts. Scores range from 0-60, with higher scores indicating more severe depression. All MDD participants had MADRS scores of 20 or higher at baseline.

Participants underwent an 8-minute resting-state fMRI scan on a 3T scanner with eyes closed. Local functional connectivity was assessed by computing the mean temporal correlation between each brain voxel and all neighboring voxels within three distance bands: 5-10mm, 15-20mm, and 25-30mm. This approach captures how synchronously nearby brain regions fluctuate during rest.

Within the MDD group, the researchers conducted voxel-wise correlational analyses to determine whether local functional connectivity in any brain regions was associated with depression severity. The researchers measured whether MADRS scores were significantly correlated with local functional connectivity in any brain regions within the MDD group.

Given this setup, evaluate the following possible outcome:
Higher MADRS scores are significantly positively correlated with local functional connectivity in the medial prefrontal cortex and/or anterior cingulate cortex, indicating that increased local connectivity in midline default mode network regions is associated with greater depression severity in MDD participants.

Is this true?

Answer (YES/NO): NO